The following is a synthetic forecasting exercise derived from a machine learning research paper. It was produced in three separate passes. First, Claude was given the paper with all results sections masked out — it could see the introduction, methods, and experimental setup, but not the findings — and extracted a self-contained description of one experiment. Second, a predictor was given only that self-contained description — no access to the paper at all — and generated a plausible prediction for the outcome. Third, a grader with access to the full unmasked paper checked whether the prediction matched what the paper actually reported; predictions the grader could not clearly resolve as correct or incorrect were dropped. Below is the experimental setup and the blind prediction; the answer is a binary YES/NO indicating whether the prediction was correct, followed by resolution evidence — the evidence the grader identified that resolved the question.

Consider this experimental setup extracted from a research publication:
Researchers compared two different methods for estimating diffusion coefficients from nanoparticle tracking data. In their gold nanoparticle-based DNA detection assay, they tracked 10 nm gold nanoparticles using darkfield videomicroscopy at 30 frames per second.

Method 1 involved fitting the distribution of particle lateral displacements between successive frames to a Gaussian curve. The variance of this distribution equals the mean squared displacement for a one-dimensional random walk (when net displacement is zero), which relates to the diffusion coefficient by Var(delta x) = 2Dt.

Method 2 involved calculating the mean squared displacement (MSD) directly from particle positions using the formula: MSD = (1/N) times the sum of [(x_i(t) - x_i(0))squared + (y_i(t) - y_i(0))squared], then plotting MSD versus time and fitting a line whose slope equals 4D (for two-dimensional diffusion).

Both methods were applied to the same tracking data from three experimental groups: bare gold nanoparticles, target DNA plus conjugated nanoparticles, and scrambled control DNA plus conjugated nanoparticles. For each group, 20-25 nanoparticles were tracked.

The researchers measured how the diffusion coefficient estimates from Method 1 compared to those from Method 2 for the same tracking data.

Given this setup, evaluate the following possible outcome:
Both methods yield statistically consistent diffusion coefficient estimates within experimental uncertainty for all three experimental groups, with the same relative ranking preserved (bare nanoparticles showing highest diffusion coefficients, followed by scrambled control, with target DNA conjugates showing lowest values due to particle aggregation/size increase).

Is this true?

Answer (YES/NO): NO